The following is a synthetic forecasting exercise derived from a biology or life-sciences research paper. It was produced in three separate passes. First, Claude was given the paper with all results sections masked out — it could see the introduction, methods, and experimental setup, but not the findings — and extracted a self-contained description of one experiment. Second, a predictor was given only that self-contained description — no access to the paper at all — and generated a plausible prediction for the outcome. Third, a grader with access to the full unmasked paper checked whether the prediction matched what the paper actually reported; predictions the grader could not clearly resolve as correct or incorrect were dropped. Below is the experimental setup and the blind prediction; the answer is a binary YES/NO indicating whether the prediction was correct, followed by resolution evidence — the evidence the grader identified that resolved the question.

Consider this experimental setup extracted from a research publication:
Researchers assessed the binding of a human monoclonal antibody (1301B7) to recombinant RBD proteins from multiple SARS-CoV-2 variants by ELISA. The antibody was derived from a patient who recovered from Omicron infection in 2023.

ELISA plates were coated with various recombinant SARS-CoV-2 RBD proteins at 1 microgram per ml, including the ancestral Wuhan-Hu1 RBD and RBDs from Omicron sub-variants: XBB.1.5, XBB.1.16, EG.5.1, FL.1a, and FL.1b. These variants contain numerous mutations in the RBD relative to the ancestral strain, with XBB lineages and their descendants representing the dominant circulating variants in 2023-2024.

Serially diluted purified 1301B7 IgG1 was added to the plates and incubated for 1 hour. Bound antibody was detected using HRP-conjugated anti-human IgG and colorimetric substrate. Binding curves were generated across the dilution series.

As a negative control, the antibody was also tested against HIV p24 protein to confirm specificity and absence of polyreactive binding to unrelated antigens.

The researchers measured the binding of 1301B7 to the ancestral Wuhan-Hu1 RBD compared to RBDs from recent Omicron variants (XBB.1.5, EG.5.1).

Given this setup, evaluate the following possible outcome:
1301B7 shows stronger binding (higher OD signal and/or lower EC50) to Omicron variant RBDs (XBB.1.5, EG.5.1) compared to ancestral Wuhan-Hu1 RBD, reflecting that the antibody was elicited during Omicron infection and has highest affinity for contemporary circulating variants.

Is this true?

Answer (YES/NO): NO